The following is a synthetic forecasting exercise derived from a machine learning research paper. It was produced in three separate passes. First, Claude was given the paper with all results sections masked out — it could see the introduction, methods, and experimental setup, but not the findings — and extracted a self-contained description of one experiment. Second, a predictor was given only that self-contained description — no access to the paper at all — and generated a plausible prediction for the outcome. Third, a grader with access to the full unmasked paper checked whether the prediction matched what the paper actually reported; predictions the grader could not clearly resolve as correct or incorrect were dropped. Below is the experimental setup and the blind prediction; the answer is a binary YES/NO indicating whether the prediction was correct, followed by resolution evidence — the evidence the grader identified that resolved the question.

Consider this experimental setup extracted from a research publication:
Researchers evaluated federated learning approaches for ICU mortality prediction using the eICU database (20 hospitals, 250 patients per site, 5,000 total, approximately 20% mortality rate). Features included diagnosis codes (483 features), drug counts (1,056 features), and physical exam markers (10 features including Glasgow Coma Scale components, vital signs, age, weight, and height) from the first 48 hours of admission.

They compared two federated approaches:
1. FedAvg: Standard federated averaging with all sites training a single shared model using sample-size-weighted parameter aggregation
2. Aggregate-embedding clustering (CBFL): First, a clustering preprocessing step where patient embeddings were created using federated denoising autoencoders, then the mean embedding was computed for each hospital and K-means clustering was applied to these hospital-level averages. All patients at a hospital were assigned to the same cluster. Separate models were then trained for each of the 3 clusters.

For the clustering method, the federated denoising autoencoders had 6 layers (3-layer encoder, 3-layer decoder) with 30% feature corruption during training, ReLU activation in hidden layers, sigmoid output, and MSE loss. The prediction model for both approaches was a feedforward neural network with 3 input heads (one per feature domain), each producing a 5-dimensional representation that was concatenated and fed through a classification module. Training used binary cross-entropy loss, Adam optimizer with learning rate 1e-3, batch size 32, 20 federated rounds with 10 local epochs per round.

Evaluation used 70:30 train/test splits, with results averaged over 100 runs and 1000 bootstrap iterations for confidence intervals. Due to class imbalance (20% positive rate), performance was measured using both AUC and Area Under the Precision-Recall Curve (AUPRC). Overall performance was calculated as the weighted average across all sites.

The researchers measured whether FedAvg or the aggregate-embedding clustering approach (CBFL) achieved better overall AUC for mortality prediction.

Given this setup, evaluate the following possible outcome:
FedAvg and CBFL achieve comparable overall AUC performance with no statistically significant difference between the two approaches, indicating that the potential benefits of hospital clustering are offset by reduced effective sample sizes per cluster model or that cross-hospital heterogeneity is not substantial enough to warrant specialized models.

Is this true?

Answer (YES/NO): YES